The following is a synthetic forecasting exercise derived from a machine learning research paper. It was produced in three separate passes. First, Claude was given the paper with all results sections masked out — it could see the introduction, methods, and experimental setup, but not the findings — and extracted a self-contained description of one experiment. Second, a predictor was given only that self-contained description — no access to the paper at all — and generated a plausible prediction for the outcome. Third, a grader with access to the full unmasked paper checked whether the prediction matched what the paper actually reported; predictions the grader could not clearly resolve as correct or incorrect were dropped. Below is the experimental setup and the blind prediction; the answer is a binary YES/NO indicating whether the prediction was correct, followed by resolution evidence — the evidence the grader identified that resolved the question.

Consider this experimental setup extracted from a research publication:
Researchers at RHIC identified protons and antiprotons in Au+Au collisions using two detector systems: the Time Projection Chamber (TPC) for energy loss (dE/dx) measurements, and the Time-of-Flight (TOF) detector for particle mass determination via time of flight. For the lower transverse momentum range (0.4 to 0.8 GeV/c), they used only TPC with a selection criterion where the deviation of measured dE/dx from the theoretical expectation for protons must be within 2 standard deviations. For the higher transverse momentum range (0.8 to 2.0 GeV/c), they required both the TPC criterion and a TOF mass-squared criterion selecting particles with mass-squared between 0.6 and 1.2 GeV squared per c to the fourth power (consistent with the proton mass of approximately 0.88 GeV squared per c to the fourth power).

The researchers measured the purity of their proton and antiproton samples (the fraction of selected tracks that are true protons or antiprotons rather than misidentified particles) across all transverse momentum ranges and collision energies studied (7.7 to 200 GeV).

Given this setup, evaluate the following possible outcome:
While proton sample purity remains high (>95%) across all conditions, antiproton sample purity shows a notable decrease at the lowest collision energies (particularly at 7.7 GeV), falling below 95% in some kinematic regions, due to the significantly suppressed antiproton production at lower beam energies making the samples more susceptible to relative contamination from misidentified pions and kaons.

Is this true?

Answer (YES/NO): NO